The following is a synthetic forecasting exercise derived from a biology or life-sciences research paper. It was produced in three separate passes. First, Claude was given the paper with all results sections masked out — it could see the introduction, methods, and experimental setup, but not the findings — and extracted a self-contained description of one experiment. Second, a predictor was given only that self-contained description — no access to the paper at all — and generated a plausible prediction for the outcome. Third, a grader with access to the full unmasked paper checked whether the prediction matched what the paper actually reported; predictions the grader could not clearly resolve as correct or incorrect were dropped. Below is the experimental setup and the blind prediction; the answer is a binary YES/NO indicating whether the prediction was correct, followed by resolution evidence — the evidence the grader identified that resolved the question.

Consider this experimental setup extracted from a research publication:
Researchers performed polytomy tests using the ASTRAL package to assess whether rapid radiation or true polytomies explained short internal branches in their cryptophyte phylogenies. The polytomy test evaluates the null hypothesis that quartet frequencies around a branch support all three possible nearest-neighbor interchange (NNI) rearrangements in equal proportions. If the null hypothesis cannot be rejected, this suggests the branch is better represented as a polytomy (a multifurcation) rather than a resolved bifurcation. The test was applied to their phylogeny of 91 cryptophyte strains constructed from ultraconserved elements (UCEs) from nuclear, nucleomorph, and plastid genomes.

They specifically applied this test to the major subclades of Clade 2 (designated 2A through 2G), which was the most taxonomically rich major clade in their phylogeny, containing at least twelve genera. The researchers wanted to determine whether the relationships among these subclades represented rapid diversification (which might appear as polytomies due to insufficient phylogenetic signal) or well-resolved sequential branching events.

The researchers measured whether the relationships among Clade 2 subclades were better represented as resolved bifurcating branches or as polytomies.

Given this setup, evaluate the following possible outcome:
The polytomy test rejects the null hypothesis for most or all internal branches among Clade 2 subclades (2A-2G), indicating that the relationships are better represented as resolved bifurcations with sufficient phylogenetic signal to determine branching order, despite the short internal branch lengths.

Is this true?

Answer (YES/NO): NO